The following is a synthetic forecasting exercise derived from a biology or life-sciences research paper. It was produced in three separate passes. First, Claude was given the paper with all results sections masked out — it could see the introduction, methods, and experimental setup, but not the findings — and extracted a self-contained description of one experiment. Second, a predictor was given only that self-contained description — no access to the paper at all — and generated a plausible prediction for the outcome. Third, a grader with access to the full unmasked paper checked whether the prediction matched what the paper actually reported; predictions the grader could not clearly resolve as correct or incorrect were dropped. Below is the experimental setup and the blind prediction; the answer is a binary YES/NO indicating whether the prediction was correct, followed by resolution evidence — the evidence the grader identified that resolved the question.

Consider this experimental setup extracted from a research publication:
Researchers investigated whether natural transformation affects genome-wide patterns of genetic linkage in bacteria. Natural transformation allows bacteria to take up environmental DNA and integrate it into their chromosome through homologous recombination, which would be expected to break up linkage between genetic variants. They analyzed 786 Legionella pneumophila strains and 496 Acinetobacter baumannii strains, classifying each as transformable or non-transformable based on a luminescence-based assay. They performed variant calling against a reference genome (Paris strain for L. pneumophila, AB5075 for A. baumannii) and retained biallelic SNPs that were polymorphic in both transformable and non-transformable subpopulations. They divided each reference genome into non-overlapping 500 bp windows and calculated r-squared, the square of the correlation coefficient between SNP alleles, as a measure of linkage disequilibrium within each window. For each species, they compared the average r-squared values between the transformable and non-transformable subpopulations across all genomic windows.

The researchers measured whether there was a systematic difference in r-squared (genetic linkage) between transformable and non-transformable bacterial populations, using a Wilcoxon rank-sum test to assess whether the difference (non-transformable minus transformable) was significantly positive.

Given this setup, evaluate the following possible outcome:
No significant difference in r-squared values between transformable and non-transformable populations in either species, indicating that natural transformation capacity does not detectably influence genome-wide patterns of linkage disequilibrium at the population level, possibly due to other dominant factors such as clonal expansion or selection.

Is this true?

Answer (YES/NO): NO